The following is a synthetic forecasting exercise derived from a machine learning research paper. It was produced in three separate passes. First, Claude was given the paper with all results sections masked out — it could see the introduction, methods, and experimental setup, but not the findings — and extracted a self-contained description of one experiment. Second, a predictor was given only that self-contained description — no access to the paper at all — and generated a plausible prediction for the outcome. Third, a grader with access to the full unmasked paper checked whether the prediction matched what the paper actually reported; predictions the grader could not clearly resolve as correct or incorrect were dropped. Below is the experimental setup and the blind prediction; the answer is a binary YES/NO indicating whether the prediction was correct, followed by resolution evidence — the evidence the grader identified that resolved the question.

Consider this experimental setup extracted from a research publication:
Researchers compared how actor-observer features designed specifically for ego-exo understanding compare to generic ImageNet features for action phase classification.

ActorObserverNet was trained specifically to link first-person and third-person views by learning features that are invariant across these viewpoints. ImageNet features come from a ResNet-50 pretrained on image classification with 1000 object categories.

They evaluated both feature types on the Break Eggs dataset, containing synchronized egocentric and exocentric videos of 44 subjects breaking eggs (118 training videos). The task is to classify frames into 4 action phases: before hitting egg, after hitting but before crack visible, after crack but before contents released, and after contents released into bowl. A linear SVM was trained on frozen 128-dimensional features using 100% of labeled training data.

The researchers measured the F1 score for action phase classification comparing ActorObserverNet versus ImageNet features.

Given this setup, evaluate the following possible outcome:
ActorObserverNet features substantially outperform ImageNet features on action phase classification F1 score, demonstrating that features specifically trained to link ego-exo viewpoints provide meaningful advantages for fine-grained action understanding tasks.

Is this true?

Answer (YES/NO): NO